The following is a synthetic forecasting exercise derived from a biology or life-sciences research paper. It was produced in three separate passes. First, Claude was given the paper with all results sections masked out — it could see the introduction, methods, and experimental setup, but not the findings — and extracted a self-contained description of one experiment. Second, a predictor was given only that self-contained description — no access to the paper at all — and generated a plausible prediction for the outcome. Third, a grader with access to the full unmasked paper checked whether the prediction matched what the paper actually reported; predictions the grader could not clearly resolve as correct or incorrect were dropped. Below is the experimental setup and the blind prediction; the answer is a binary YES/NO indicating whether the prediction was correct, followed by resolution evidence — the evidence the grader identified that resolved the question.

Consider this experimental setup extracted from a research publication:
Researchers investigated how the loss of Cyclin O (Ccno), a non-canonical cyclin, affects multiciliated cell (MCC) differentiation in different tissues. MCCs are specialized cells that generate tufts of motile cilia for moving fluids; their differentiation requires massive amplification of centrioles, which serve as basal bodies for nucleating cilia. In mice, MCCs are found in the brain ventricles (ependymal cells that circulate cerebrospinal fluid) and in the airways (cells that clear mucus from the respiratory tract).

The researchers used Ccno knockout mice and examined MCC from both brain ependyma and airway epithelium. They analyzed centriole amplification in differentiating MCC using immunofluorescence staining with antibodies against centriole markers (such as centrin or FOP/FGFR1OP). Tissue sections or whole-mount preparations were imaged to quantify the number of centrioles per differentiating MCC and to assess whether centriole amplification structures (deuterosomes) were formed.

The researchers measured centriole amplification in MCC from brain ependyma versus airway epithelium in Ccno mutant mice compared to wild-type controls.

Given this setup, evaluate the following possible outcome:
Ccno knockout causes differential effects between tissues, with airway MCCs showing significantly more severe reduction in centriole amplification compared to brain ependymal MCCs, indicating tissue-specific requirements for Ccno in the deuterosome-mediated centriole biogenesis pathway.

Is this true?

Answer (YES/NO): NO